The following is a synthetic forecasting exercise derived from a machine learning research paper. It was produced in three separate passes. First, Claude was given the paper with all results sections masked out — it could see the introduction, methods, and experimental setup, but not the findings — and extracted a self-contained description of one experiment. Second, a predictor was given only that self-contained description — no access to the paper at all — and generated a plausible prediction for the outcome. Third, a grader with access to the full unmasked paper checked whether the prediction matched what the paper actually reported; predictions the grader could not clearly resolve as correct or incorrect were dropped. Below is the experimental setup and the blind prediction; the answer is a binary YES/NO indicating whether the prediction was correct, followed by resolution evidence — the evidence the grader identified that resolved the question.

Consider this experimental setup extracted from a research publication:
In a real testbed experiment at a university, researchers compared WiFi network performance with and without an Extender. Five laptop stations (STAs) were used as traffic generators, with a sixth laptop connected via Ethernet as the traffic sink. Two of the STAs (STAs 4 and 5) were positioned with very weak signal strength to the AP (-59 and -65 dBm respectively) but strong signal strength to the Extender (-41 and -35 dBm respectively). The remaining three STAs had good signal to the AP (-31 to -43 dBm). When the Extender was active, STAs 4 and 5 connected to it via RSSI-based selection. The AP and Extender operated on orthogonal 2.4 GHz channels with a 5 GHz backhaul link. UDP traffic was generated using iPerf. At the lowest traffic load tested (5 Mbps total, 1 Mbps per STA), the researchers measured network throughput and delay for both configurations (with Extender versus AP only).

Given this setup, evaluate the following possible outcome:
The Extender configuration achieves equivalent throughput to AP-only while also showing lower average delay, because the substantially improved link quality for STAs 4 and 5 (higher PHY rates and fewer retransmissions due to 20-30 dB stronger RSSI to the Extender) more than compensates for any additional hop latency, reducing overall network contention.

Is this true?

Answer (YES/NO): YES